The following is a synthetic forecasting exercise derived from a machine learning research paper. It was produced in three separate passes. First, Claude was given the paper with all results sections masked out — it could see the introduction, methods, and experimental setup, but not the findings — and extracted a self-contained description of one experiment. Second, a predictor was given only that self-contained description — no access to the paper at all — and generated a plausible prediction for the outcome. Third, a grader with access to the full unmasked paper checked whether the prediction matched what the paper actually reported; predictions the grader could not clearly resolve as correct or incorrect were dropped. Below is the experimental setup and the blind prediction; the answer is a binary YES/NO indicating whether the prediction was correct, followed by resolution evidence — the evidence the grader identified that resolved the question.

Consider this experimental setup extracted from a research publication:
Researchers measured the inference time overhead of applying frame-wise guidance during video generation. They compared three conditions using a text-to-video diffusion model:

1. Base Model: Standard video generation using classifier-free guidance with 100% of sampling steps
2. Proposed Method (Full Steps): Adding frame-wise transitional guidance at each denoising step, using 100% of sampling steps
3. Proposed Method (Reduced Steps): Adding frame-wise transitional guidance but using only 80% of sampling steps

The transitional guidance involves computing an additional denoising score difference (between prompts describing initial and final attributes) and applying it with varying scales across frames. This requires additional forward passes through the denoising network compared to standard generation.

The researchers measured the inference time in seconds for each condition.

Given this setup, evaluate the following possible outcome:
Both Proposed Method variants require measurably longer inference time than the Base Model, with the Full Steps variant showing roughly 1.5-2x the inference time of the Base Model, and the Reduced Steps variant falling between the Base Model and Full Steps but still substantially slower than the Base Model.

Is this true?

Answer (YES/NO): NO